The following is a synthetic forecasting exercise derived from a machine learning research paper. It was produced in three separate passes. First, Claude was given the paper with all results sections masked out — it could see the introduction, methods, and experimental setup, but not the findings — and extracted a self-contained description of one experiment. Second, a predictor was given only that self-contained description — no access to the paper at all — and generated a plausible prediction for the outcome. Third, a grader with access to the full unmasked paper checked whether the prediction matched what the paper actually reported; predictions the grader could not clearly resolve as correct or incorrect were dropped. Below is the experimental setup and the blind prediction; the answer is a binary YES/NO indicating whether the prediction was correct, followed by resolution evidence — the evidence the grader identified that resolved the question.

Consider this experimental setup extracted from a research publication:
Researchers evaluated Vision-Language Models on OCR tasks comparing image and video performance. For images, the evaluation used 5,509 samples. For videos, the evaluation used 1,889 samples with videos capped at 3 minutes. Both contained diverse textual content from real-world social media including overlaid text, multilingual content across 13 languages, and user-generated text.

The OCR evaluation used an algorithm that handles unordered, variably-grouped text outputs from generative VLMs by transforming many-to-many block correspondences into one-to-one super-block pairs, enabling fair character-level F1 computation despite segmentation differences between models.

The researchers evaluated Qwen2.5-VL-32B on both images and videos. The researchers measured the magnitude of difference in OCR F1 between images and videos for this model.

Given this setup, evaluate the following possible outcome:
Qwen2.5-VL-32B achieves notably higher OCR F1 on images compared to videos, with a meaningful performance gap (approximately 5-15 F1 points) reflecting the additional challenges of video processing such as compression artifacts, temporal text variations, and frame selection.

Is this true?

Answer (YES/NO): NO